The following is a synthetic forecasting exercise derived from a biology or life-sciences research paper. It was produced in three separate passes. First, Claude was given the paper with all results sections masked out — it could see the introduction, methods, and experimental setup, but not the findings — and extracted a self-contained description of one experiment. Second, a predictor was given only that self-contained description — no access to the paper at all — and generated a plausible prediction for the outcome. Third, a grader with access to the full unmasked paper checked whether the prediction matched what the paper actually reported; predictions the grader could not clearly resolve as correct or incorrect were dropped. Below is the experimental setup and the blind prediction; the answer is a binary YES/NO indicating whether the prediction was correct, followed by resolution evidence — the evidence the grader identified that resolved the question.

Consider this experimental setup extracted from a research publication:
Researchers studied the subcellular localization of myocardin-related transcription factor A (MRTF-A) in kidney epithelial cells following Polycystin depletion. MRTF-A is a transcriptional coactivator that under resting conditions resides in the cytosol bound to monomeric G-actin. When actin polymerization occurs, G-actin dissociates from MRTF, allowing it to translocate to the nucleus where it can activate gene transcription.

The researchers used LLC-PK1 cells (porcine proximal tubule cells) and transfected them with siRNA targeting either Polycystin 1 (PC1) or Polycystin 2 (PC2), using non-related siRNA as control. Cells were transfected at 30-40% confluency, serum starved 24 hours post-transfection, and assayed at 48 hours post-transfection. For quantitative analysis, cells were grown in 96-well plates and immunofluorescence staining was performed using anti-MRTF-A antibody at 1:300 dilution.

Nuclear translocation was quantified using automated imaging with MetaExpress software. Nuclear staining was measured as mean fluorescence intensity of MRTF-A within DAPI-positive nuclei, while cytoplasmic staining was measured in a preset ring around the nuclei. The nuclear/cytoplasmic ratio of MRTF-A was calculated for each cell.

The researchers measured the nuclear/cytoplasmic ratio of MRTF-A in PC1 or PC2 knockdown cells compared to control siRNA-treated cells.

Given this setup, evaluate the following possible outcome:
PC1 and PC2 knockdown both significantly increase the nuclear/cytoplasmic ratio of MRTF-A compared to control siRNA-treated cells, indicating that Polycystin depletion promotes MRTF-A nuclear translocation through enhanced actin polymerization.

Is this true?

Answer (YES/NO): YES